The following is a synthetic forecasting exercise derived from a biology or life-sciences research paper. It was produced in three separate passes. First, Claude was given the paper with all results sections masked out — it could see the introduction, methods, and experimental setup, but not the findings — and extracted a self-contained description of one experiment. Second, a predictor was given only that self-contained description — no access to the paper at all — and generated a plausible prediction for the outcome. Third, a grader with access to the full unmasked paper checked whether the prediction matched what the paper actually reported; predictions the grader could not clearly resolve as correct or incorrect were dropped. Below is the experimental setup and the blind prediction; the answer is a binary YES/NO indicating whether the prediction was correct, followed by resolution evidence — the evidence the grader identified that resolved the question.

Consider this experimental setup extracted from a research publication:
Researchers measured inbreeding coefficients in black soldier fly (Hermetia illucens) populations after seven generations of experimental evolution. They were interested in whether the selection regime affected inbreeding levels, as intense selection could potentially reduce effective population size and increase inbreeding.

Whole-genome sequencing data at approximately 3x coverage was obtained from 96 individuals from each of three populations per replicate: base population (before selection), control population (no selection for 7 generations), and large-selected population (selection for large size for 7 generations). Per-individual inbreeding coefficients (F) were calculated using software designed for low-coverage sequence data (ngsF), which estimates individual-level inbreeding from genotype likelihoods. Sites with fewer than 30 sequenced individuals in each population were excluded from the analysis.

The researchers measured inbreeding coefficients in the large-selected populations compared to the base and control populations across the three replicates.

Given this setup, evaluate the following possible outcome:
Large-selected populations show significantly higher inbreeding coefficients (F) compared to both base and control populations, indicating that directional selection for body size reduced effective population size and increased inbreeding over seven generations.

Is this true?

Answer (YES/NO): NO